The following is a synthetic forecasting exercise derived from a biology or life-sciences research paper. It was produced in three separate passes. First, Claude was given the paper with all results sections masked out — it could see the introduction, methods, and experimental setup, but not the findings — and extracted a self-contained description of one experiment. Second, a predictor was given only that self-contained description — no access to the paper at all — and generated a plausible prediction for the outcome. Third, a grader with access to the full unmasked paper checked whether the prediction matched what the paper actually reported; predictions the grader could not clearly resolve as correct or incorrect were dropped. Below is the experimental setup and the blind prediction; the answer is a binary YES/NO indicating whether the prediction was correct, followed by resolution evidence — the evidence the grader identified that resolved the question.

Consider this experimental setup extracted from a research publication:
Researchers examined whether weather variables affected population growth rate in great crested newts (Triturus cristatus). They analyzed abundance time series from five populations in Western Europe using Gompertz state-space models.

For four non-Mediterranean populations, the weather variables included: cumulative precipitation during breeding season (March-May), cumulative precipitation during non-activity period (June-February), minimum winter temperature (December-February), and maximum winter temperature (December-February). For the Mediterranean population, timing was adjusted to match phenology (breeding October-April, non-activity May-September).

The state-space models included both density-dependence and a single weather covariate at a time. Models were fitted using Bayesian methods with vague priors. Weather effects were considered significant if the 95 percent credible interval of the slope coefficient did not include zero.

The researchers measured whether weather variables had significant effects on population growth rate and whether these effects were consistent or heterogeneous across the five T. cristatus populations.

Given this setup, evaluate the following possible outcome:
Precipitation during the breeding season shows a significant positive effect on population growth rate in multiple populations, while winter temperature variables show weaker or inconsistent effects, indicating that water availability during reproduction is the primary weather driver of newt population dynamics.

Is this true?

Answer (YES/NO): NO